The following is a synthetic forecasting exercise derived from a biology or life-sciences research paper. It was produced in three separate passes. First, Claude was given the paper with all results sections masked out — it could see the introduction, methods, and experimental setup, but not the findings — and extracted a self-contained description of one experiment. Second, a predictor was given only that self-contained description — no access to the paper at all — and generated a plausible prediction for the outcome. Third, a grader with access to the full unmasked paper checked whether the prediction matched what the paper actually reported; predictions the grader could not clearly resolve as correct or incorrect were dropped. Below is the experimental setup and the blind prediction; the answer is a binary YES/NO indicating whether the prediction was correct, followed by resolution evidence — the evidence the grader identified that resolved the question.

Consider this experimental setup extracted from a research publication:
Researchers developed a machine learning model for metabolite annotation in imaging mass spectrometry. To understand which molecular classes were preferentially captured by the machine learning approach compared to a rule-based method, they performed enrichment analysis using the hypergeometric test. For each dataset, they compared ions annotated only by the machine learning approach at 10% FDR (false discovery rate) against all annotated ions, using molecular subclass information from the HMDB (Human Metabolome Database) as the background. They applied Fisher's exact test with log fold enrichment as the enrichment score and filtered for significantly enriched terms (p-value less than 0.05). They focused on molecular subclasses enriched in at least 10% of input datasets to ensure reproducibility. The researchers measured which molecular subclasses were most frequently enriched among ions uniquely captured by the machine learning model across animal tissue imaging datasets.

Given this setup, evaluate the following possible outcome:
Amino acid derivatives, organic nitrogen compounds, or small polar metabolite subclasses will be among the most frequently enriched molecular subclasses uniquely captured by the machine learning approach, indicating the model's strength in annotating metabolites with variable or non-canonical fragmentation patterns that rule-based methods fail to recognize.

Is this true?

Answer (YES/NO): YES